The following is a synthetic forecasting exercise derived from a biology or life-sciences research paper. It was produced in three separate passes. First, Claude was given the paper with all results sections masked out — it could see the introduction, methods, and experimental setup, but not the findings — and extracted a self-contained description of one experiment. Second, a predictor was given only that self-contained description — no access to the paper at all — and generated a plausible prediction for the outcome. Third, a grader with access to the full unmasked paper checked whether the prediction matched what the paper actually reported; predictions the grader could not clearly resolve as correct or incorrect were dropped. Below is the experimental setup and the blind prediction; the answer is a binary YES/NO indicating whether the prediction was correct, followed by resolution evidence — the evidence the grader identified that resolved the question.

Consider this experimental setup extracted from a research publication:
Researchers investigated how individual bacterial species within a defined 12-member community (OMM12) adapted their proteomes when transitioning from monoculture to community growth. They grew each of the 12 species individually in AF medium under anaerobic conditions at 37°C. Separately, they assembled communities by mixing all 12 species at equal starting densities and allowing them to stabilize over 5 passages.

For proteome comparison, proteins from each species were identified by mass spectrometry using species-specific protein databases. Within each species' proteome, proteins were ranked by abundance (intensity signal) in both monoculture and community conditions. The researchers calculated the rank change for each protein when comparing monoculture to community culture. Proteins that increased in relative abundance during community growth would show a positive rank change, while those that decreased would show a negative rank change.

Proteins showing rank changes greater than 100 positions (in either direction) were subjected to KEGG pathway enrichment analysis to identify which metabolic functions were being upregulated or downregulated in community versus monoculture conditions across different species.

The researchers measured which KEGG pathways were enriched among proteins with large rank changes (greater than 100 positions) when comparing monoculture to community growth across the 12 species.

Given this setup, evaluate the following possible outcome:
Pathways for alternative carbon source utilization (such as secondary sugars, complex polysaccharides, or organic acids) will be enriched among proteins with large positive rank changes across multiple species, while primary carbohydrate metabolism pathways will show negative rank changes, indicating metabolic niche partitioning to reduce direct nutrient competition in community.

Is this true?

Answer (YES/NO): NO